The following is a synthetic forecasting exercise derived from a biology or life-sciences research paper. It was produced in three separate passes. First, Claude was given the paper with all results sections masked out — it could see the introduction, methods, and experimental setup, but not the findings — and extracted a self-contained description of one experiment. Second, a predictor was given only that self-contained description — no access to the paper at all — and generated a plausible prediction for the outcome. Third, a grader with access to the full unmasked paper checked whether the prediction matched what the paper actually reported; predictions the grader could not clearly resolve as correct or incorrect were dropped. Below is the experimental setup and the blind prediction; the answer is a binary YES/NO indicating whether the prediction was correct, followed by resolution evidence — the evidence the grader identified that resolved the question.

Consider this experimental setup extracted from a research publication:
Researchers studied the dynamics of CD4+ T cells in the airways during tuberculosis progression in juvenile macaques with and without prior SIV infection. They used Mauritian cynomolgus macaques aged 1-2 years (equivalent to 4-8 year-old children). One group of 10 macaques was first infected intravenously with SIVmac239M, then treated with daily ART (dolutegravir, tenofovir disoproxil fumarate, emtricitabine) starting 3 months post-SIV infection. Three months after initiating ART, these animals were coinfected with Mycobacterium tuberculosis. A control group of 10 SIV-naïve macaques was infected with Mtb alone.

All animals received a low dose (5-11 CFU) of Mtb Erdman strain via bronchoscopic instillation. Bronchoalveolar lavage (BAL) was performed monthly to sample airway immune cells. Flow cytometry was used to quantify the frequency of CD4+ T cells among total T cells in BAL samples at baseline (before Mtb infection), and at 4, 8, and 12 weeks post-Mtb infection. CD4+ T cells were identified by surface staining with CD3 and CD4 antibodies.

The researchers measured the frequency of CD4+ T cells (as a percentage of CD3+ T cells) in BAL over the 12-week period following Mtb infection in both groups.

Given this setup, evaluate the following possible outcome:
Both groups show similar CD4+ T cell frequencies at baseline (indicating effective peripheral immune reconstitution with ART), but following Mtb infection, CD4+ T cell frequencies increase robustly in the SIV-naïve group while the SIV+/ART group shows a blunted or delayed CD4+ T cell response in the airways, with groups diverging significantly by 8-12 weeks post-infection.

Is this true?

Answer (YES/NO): NO